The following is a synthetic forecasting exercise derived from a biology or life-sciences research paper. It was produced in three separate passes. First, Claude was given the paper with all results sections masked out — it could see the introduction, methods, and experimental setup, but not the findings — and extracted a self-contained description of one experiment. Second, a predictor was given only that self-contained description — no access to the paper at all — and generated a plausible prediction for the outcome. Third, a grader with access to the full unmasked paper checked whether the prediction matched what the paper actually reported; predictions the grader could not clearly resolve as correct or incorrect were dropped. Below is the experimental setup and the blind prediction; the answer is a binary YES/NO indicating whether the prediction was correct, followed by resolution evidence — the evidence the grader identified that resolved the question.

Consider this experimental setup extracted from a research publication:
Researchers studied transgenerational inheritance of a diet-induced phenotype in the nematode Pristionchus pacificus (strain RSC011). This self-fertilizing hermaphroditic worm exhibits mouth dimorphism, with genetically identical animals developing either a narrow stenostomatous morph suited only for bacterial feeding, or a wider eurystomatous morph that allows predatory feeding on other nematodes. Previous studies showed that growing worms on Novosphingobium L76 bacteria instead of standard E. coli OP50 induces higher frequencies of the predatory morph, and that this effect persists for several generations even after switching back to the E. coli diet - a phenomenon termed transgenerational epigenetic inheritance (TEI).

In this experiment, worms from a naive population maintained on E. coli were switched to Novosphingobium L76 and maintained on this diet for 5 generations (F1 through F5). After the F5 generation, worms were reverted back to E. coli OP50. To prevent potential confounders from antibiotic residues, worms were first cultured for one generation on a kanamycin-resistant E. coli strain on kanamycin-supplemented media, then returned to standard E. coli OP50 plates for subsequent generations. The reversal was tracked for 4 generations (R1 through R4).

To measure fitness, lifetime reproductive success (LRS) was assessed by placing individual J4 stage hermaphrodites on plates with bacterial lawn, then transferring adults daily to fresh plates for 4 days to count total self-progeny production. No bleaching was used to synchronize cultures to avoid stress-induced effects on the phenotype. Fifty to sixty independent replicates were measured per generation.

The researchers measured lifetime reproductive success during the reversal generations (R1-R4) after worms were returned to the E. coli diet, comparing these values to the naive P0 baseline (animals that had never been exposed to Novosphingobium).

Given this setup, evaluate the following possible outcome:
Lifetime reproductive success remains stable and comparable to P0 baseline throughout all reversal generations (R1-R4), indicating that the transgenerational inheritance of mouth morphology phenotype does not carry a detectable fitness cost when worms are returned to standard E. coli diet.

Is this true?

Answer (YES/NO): NO